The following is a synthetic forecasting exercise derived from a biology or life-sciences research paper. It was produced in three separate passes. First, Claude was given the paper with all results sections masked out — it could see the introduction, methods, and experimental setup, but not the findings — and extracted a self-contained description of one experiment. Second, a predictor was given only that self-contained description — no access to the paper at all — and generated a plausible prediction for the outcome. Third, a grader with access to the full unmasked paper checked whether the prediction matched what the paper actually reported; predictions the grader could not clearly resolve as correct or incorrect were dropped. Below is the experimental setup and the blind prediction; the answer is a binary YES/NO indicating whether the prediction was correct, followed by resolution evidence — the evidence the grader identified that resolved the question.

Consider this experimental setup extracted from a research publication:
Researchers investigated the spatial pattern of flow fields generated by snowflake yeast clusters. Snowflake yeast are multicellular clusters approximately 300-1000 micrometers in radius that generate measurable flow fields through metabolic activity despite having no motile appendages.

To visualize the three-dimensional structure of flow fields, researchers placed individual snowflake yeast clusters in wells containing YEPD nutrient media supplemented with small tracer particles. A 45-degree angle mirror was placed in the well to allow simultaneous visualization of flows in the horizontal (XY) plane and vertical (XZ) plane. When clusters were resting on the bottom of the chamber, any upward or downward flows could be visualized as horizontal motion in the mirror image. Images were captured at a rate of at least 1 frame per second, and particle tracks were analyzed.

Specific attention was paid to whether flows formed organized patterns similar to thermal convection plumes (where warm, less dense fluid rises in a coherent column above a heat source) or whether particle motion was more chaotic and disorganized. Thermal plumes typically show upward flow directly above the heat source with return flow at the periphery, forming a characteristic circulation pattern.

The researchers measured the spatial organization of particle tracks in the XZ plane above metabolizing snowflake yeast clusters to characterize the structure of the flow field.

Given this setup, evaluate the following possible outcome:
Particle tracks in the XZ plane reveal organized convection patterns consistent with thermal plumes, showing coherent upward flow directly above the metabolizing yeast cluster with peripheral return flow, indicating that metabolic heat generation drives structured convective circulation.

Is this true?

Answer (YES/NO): NO